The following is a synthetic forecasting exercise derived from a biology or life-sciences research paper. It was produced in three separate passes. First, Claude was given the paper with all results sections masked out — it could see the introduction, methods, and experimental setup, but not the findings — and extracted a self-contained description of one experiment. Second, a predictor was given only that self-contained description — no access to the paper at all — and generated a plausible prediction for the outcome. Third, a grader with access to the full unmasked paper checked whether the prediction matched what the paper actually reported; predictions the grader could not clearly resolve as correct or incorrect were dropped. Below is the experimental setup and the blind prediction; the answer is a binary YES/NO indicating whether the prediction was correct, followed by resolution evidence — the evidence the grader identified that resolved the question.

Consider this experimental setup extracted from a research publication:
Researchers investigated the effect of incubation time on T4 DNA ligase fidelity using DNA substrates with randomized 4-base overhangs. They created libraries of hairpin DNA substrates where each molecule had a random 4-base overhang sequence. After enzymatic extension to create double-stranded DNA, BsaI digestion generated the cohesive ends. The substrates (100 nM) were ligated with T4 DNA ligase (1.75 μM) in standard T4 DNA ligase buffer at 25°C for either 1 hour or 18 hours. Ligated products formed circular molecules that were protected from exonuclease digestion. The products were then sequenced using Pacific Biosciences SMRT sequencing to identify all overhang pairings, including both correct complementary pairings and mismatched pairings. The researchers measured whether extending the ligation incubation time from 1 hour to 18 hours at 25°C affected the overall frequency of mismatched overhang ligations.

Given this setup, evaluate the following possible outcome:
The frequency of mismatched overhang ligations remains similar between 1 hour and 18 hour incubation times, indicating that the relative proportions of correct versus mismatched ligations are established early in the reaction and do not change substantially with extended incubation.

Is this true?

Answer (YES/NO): YES